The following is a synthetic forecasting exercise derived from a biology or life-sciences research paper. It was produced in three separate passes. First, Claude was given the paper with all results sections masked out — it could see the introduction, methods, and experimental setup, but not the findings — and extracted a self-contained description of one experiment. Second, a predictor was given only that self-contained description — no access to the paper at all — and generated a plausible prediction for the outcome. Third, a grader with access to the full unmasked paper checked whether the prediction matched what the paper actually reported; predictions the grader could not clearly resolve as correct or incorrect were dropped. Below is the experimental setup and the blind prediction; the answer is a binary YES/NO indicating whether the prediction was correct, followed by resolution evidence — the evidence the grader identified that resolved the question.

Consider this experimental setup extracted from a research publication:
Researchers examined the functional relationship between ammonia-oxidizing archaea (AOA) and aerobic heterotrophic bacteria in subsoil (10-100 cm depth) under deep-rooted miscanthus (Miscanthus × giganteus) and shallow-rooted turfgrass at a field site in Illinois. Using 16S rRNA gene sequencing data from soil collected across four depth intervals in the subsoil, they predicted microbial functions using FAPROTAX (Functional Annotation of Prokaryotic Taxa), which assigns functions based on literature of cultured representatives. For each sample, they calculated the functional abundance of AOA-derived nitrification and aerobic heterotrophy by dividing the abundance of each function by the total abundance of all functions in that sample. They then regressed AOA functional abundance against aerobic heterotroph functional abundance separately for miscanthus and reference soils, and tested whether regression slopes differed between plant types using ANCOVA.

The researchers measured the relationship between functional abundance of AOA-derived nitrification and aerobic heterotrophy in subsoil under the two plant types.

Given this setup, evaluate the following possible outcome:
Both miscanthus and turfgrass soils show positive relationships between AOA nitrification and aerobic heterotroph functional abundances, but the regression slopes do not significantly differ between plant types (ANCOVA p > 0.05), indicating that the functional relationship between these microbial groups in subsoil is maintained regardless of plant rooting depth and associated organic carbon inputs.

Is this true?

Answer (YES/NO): NO